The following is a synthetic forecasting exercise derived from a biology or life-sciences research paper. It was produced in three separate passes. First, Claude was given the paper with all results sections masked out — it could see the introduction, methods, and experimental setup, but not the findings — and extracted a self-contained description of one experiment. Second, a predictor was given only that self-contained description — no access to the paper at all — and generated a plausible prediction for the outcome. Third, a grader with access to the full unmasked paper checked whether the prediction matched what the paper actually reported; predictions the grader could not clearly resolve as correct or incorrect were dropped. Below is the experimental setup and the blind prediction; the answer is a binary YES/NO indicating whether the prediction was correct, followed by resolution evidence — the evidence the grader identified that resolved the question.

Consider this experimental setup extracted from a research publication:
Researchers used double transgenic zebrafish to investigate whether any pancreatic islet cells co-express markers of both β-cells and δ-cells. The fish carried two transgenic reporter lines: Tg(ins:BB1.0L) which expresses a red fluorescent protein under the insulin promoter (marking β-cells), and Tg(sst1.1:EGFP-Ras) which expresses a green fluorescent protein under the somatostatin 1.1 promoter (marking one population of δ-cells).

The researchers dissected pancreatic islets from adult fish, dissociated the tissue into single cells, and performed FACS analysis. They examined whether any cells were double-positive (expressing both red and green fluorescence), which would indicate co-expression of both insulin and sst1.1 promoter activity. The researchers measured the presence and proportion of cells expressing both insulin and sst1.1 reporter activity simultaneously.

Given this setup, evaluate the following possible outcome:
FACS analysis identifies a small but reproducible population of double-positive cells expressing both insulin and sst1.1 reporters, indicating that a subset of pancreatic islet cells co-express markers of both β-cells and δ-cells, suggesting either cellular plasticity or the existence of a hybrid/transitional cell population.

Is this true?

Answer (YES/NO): YES